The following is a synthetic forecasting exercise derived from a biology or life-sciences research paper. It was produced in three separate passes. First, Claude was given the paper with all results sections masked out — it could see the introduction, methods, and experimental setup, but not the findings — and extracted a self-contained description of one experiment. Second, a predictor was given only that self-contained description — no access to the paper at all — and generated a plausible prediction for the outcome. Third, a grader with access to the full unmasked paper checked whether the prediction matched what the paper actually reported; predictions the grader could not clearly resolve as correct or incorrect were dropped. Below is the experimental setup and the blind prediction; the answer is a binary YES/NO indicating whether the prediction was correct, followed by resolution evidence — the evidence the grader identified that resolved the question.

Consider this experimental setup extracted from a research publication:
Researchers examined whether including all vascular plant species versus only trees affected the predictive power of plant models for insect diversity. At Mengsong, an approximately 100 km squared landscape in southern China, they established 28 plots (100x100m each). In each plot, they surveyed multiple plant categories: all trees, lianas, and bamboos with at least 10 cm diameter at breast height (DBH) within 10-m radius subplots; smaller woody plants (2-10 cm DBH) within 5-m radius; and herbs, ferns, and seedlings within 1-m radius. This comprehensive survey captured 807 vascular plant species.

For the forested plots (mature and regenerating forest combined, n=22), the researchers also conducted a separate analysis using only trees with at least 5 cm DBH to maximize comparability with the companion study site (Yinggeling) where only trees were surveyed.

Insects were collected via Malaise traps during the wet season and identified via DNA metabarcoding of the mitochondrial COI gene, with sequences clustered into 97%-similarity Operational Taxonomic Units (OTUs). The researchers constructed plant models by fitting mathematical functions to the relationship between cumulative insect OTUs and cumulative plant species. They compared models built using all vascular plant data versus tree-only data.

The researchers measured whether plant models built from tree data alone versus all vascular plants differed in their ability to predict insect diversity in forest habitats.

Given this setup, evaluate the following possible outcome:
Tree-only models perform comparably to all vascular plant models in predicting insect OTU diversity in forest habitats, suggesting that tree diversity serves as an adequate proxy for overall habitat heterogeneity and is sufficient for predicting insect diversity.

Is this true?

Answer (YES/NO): YES